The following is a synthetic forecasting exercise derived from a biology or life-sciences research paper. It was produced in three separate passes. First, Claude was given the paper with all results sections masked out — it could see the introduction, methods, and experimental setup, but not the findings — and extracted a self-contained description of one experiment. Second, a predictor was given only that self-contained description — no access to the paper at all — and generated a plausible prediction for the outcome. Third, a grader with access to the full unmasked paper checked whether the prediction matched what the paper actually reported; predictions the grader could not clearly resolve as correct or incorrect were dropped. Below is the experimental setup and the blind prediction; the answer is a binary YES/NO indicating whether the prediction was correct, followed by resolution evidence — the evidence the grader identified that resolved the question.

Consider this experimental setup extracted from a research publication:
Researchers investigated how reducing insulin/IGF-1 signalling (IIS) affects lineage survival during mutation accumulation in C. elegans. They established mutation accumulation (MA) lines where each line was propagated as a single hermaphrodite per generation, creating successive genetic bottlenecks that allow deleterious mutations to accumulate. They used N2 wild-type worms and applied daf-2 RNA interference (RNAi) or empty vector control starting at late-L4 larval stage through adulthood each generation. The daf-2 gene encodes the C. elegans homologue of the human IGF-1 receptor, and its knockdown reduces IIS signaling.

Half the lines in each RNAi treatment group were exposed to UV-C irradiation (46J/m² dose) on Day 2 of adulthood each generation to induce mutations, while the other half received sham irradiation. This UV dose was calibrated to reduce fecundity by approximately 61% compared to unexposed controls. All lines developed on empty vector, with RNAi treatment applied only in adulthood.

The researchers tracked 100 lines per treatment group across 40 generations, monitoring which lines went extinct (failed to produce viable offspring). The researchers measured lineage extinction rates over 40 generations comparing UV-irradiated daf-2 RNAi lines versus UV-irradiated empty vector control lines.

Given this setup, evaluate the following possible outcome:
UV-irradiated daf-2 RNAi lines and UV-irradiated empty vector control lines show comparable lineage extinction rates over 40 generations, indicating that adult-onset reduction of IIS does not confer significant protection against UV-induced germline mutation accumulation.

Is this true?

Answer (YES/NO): NO